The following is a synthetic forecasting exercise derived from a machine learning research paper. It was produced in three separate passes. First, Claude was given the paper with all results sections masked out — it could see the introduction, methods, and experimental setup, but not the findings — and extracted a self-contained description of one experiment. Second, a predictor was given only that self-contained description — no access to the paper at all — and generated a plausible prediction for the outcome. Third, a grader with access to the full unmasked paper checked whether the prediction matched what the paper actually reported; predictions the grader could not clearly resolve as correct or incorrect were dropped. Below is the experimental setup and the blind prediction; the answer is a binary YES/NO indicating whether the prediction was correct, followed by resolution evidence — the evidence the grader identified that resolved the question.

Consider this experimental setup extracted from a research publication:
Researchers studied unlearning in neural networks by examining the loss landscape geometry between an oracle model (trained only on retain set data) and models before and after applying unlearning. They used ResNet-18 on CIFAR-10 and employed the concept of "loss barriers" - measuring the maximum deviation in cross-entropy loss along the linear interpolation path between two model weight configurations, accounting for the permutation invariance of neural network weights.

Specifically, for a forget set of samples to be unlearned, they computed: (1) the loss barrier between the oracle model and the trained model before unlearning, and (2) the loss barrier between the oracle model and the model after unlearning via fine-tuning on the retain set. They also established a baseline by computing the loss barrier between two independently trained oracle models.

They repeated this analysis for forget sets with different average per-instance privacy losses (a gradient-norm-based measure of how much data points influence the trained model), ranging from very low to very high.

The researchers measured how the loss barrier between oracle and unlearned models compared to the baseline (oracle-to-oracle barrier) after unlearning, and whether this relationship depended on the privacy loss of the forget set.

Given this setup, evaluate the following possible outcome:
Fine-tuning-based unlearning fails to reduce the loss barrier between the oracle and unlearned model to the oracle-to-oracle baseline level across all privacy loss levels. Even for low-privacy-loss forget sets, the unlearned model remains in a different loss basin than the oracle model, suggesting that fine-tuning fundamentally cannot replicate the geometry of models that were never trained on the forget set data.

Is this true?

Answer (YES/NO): NO